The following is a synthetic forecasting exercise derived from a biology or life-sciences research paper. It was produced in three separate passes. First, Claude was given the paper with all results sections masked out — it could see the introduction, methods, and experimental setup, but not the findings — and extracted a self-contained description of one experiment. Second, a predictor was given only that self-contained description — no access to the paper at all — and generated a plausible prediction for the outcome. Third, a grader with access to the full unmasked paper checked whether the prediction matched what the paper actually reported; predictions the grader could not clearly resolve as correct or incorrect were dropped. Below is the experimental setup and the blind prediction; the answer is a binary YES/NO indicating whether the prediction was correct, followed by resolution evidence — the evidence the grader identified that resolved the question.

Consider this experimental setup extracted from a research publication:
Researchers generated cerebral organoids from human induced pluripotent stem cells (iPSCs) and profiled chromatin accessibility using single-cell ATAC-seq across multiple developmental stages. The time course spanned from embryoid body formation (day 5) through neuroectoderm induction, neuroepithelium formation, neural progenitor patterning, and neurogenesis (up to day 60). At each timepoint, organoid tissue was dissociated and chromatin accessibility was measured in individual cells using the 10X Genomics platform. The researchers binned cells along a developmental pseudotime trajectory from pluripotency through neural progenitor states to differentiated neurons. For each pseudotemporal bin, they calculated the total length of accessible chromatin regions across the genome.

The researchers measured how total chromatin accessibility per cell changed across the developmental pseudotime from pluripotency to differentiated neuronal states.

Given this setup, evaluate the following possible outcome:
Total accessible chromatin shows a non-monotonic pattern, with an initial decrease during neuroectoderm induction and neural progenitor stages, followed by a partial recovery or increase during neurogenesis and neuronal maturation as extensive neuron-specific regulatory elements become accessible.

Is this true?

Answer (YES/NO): NO